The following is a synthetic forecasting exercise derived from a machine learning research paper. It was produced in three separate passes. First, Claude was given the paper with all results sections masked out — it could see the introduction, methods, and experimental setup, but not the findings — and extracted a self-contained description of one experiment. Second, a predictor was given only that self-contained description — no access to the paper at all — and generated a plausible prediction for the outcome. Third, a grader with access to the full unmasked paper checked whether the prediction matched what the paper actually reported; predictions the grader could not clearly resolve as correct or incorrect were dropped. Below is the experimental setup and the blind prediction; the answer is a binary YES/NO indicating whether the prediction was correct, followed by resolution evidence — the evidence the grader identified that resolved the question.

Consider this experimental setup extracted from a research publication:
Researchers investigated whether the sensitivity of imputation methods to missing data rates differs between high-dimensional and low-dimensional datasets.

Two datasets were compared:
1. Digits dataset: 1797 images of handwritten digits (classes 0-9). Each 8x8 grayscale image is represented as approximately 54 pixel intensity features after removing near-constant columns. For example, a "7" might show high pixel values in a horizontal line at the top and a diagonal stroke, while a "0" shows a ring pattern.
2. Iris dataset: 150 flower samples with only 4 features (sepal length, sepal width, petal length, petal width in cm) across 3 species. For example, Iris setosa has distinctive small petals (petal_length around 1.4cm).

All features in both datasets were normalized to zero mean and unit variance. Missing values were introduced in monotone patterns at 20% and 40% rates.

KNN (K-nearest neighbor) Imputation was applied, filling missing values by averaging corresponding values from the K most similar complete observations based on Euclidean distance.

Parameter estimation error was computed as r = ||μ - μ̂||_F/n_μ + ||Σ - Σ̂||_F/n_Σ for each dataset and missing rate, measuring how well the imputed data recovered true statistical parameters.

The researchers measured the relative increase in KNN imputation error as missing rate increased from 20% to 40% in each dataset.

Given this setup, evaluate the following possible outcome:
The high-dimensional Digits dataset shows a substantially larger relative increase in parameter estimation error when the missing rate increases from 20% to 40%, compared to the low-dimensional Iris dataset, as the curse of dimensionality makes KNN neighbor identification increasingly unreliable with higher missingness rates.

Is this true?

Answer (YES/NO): NO